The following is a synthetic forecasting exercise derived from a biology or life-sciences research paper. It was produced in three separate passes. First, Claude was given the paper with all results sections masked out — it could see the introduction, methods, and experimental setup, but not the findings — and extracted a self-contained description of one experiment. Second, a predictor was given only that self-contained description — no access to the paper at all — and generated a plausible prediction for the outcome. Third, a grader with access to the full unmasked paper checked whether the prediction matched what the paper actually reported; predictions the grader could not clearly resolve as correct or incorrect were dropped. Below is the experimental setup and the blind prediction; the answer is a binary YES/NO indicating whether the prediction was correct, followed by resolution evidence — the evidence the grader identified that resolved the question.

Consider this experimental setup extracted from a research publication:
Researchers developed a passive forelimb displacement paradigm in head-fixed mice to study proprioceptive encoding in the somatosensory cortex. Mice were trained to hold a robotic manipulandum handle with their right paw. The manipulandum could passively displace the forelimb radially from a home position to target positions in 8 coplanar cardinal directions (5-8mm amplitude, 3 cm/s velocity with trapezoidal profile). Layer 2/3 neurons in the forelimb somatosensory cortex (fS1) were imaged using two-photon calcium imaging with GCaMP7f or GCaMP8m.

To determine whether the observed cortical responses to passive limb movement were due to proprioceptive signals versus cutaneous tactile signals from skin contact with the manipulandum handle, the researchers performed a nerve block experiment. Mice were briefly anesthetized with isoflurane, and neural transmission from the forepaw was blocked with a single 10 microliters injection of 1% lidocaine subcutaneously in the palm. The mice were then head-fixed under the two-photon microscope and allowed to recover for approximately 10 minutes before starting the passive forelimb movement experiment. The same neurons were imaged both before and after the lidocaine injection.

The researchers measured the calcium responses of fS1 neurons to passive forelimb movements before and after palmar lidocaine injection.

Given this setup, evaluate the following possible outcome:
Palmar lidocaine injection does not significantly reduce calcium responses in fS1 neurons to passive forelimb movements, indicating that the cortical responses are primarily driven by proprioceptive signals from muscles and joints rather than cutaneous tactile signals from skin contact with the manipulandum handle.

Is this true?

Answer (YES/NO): YES